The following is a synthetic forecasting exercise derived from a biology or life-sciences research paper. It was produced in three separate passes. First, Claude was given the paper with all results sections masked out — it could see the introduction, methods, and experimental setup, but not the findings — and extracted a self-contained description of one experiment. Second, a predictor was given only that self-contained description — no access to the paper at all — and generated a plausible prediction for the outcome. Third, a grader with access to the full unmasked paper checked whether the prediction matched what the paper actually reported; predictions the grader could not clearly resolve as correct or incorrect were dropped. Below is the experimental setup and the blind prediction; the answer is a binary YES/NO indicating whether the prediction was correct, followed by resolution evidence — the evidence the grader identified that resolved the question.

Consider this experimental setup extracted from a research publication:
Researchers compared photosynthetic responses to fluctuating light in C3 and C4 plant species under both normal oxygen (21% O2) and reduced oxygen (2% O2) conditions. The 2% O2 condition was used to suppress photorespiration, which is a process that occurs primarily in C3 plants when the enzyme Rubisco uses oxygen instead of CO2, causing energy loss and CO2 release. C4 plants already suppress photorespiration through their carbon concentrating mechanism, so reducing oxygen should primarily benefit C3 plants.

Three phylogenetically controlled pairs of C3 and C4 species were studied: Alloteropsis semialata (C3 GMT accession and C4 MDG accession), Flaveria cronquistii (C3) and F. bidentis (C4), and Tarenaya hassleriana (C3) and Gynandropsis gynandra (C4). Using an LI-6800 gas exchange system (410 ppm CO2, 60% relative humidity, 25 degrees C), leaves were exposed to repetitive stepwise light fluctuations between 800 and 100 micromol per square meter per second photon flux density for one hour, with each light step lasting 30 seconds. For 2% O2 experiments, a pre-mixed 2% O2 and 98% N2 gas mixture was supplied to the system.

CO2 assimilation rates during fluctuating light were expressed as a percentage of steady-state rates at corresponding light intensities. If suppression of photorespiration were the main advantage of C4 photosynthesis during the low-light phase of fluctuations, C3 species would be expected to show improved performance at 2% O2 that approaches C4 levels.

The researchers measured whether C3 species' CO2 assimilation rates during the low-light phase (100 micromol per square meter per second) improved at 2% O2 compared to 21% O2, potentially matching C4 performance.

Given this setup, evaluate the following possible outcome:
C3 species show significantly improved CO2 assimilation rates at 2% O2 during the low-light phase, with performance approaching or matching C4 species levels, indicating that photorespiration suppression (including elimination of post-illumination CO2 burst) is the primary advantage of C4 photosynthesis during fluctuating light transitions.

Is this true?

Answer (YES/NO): NO